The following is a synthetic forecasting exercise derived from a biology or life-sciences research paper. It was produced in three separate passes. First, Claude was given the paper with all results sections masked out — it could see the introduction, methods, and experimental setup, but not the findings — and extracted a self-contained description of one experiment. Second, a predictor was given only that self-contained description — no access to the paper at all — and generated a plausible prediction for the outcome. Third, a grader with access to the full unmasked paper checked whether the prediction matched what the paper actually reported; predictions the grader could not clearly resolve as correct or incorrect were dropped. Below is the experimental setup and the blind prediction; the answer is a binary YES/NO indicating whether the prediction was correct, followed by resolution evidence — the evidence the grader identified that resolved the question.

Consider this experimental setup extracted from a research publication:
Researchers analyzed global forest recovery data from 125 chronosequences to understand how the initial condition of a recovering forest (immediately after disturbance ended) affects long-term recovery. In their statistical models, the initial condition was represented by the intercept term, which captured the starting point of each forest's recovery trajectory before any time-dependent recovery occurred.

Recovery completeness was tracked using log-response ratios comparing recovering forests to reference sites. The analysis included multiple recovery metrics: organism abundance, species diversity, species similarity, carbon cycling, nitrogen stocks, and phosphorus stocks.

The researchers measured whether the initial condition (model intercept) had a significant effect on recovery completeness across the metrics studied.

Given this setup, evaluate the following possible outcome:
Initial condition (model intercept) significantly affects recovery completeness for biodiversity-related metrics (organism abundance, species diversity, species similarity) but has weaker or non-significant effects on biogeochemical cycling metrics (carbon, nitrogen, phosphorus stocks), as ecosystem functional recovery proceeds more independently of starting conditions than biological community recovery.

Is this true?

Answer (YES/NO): NO